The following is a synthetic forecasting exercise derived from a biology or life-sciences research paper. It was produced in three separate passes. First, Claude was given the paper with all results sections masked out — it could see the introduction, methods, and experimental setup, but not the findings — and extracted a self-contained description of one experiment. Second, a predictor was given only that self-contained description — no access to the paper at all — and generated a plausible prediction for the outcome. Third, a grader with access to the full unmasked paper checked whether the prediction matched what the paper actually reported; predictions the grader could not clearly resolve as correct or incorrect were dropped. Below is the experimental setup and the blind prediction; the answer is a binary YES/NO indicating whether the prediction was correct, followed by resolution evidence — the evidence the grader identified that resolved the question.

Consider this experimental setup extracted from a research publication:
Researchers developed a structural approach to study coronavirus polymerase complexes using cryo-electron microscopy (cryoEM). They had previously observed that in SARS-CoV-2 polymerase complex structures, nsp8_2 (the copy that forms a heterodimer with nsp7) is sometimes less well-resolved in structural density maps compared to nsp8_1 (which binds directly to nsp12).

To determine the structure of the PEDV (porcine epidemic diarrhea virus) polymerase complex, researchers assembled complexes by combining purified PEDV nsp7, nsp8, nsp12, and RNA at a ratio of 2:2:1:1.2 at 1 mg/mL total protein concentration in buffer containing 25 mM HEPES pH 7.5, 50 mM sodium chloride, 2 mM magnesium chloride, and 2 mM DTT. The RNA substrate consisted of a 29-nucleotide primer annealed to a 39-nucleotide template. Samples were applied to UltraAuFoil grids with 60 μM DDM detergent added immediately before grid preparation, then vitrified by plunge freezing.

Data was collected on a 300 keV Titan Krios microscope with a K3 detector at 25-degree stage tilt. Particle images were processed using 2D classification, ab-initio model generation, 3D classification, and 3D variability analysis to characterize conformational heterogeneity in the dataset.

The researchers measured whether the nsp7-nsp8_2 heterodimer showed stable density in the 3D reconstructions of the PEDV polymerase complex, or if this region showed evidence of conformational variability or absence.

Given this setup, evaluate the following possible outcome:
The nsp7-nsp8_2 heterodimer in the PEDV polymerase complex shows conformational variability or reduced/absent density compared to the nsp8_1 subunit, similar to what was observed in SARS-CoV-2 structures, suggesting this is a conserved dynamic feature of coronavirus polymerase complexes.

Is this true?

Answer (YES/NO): YES